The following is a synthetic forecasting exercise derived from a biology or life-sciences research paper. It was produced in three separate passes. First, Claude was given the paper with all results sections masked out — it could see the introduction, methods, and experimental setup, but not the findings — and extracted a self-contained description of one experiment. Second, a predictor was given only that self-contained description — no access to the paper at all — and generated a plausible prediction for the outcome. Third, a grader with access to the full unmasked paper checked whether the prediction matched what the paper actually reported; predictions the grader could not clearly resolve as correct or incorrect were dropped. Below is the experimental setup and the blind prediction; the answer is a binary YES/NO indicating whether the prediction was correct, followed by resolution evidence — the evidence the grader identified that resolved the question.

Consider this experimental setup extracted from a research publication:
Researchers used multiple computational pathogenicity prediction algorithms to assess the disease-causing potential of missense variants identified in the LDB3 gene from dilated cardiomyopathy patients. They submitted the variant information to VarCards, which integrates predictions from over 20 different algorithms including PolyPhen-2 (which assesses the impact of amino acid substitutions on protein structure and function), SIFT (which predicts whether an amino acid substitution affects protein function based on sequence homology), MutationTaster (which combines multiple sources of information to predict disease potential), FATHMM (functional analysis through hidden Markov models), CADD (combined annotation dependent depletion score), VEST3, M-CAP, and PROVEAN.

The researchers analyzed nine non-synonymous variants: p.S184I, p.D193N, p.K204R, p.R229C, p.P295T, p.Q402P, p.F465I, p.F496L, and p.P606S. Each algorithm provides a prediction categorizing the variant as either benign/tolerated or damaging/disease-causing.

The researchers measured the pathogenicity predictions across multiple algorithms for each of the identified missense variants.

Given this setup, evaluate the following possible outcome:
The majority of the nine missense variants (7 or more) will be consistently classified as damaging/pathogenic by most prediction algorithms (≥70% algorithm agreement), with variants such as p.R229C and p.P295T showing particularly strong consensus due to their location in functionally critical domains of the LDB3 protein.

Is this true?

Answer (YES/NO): NO